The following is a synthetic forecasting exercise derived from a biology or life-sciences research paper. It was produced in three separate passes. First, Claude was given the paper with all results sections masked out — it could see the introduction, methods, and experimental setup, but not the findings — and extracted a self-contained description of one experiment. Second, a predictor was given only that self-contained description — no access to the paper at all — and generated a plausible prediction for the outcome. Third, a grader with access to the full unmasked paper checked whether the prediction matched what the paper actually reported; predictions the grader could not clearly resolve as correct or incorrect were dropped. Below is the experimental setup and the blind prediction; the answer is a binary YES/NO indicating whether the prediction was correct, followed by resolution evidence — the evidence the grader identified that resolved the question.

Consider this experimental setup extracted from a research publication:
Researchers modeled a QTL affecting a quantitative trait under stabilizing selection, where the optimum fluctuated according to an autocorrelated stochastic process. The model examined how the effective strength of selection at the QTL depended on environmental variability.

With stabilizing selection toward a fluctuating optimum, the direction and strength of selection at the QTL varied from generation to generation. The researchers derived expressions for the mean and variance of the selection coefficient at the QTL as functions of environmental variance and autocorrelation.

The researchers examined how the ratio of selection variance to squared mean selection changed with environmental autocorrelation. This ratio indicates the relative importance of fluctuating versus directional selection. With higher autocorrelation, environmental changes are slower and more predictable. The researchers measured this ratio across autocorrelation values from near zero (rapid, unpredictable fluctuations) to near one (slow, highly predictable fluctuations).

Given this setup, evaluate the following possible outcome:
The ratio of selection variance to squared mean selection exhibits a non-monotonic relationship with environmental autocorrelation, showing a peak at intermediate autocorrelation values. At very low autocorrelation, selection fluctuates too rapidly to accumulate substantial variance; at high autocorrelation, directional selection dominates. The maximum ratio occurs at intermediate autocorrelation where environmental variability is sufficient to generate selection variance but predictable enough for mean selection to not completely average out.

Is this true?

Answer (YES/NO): NO